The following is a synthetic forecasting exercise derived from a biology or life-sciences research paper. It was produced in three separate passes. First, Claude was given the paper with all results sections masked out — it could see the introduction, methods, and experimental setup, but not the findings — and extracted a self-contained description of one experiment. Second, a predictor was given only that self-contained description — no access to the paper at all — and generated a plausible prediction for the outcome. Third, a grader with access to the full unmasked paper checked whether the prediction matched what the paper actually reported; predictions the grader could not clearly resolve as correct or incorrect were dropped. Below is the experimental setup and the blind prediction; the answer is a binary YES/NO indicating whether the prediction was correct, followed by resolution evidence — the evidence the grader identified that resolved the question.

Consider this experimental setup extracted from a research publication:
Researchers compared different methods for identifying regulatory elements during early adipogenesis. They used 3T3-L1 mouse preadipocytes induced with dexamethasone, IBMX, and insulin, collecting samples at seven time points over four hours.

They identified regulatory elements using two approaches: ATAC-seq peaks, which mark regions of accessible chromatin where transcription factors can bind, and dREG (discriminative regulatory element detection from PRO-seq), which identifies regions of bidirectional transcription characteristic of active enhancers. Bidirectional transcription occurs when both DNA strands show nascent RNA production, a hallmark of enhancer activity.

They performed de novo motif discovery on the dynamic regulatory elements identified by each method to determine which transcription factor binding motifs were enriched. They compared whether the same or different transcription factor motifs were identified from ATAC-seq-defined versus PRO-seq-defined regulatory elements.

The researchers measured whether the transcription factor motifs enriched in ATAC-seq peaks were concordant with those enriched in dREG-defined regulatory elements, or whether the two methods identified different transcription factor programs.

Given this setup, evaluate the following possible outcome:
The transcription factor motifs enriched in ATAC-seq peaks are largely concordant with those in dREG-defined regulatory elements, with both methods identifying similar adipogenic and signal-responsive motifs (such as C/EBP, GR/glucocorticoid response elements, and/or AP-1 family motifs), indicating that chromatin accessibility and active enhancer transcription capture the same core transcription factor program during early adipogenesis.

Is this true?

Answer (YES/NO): NO